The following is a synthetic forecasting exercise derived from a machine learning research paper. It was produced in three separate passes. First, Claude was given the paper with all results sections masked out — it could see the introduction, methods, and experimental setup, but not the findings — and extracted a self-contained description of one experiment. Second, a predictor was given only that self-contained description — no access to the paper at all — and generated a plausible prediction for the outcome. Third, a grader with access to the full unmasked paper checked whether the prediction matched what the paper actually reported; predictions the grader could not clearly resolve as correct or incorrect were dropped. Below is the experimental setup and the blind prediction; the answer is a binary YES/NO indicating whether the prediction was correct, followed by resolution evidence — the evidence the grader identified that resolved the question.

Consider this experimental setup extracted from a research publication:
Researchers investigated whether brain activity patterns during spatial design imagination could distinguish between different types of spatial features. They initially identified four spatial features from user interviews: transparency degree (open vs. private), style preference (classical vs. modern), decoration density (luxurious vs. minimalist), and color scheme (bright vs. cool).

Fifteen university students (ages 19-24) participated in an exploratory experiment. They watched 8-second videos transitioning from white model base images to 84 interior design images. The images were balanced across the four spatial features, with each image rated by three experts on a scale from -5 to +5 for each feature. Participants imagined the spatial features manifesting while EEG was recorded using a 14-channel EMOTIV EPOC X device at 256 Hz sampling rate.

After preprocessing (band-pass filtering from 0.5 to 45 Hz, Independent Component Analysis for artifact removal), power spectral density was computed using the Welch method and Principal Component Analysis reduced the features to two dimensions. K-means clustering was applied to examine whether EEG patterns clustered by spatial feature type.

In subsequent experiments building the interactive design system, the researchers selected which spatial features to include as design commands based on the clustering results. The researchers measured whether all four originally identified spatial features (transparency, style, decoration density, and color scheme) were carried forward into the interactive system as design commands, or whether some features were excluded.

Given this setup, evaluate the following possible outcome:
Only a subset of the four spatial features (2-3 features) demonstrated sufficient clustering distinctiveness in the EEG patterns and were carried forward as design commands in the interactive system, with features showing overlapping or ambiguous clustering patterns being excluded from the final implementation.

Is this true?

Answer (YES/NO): YES